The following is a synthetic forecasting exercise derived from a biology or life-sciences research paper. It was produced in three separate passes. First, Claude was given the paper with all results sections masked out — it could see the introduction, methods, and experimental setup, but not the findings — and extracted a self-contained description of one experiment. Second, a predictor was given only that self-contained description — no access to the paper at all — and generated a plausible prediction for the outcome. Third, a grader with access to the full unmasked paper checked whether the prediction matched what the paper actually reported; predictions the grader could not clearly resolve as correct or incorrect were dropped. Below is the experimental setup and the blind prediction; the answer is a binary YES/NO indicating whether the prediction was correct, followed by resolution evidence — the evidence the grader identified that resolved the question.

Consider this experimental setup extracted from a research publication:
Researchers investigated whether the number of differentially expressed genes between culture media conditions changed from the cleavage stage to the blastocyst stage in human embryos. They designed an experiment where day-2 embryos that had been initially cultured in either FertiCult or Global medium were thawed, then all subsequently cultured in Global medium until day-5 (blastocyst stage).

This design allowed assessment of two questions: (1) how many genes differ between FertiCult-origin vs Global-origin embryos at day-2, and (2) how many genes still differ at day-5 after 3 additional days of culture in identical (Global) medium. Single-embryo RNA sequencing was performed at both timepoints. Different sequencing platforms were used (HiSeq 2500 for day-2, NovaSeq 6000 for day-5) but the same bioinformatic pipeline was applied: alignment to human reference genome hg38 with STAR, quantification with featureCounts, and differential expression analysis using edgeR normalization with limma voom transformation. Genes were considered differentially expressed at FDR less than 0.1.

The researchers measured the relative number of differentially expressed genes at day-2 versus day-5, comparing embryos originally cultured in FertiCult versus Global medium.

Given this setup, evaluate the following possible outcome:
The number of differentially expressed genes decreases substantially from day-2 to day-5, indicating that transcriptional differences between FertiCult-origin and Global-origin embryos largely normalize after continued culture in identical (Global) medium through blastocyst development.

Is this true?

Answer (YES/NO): YES